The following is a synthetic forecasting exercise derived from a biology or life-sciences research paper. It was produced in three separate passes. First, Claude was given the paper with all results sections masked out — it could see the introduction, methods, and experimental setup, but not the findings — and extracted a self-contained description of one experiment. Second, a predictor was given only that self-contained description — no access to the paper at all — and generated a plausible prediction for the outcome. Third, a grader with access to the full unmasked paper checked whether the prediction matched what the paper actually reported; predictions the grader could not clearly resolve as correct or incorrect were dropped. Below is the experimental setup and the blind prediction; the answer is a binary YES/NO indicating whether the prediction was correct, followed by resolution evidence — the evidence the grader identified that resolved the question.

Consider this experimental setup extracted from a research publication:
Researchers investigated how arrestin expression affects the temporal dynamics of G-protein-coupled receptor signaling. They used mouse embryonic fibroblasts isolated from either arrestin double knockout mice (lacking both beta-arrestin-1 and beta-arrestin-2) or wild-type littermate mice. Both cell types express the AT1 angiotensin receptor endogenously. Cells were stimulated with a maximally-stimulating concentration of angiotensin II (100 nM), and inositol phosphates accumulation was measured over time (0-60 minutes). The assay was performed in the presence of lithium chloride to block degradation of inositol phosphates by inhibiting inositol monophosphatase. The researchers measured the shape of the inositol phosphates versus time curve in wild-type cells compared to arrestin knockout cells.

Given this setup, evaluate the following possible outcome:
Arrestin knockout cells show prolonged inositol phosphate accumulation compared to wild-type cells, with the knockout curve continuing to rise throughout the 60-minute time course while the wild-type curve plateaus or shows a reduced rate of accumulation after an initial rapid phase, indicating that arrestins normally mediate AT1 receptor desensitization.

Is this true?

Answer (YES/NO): YES